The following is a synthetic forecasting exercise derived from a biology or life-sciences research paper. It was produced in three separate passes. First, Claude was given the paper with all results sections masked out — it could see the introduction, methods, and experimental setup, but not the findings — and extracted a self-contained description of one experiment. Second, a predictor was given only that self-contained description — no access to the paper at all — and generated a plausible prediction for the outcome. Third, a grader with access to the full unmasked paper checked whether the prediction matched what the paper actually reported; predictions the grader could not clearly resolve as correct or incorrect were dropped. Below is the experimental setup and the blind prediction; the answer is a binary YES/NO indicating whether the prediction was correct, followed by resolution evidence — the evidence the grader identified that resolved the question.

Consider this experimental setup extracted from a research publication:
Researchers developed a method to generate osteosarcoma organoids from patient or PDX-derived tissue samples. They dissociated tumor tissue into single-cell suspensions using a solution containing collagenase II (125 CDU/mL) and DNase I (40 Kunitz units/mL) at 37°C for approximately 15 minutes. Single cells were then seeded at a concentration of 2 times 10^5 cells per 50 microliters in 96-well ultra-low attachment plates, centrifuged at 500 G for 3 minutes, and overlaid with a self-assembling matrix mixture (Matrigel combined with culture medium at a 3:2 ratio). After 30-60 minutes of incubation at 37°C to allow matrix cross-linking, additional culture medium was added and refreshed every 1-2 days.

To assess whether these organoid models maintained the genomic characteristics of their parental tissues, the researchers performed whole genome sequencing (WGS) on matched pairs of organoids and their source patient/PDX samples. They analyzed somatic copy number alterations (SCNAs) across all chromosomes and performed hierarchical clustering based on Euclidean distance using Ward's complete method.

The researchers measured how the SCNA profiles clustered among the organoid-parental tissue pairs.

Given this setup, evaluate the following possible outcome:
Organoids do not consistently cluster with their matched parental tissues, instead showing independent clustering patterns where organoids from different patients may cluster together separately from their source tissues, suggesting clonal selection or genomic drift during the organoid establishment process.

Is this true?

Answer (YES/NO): NO